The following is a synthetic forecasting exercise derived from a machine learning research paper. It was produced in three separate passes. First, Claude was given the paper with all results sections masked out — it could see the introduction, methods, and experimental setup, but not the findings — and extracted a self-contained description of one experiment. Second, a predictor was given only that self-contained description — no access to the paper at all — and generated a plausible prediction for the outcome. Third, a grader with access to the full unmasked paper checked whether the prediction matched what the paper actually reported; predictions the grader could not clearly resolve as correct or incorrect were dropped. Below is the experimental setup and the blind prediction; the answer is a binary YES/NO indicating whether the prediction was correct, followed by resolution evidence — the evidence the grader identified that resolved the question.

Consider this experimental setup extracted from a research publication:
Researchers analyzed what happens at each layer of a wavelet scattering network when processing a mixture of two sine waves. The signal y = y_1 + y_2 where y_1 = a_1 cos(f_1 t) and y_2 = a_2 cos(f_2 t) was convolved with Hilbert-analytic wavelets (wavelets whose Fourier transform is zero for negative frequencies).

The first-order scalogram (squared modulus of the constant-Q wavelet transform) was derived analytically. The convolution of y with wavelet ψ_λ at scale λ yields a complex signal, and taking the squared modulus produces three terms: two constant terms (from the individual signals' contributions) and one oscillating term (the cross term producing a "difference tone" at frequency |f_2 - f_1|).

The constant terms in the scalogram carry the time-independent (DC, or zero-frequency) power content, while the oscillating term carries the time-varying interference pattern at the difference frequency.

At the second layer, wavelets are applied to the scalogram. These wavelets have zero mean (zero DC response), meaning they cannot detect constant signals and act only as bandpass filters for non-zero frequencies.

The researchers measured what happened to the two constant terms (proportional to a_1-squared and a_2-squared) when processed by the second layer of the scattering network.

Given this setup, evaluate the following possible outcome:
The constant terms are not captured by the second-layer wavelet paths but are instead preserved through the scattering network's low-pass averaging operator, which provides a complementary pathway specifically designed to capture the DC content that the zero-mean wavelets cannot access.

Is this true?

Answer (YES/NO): NO